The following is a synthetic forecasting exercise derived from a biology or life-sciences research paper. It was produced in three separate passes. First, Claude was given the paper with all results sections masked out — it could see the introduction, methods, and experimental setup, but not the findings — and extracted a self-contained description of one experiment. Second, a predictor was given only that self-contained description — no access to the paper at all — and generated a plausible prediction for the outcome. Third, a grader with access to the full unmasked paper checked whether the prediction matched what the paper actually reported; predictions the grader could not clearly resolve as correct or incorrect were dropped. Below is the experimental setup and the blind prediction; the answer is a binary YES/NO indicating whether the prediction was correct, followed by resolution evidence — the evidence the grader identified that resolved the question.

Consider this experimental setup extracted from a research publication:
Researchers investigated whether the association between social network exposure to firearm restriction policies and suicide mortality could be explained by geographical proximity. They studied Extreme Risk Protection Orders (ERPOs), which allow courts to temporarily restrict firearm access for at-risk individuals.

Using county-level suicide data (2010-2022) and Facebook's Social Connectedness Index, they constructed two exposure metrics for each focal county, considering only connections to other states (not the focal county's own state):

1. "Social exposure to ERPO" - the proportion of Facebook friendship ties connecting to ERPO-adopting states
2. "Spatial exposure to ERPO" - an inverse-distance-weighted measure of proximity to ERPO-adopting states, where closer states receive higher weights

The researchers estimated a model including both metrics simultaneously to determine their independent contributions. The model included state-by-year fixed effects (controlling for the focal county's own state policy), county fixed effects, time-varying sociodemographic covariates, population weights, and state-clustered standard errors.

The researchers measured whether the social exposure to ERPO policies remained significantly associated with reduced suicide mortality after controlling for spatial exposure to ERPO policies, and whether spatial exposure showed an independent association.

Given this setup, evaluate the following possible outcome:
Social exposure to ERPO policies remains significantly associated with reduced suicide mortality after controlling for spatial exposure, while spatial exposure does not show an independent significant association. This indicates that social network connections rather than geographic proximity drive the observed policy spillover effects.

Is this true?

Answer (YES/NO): YES